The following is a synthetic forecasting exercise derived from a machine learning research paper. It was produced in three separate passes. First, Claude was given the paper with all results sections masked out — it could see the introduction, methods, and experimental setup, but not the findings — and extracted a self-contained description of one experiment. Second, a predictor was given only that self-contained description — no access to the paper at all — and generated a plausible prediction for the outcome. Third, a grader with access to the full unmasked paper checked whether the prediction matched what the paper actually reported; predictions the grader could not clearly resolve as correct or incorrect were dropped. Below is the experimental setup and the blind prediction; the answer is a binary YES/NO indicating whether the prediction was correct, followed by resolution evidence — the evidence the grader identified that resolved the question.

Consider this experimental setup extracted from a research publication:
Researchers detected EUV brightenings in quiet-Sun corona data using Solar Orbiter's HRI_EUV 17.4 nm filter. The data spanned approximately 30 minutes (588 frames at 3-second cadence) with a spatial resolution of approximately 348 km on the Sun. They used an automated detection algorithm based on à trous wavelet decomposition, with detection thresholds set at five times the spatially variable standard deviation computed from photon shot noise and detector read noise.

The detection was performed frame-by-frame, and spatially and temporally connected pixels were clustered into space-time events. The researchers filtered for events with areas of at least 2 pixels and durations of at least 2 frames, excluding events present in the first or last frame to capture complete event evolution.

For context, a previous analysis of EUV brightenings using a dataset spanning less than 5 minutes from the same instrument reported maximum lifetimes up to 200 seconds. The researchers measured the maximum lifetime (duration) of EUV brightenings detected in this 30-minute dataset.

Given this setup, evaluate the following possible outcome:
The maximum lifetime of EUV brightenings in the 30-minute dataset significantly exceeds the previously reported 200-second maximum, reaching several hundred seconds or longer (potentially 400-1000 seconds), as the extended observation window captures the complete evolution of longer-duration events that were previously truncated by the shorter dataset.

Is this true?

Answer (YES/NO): YES